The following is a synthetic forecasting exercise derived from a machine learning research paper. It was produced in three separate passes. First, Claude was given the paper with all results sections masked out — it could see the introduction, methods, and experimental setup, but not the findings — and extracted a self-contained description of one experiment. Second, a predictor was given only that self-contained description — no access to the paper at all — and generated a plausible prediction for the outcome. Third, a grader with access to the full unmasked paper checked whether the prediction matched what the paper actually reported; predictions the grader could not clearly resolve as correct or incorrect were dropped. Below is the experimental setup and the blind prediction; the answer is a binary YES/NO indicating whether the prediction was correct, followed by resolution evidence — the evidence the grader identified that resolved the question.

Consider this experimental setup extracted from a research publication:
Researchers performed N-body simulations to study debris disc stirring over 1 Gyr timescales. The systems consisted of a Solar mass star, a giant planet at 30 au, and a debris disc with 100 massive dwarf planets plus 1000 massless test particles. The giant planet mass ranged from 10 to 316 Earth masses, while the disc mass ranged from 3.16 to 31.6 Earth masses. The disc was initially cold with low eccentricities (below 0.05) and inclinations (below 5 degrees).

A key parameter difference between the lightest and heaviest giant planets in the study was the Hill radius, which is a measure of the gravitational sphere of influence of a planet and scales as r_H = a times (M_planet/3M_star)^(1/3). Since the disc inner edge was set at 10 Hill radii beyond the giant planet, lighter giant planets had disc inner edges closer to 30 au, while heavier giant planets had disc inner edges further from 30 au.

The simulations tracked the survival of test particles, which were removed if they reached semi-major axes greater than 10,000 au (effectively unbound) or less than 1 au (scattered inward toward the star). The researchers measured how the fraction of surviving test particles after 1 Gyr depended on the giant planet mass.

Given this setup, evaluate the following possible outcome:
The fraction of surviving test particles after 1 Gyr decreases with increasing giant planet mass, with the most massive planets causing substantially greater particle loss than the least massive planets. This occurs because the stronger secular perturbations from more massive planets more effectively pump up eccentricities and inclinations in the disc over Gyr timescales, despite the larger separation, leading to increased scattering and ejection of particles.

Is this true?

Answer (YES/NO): YES